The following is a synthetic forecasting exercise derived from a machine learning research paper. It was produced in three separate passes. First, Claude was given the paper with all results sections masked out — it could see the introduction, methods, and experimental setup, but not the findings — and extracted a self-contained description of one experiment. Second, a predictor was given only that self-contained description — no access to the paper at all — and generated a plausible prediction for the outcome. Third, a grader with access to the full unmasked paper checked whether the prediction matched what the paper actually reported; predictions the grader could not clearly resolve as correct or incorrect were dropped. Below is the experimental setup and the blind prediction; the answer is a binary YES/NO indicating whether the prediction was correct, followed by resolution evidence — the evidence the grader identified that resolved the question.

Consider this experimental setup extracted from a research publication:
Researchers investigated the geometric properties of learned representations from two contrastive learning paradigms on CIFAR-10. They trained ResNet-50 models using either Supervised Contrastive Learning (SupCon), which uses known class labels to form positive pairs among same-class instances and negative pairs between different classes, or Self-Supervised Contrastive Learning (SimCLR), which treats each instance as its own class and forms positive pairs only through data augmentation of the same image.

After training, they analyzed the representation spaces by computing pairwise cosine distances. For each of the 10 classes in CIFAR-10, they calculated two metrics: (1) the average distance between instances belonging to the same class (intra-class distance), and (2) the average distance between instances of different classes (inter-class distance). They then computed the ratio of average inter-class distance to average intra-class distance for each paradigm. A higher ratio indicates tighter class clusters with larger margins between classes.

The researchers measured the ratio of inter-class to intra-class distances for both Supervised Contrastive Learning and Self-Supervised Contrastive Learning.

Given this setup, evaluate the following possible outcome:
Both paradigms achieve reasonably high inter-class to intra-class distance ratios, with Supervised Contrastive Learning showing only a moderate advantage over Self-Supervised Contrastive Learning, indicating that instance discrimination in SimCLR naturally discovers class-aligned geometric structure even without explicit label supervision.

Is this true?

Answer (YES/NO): NO